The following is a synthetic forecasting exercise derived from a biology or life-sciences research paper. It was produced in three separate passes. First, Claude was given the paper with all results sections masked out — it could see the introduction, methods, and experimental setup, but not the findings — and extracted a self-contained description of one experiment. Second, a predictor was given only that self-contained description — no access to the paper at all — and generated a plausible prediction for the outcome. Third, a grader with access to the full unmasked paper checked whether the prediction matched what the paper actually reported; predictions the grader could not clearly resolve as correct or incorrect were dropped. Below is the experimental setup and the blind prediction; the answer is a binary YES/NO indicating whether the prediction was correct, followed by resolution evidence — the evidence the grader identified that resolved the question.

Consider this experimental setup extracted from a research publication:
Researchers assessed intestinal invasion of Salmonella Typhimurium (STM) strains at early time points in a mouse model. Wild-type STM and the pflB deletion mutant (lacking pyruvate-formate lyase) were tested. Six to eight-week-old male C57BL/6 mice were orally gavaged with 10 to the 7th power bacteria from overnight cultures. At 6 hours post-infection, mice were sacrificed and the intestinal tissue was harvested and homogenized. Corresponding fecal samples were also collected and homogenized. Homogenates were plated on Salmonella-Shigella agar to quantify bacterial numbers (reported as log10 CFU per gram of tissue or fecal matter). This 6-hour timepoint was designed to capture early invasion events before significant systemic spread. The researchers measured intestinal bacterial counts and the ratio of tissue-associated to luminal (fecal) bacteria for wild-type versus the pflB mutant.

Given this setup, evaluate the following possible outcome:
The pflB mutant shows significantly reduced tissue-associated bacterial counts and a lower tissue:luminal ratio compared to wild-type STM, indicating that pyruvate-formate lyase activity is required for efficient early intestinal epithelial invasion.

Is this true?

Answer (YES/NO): YES